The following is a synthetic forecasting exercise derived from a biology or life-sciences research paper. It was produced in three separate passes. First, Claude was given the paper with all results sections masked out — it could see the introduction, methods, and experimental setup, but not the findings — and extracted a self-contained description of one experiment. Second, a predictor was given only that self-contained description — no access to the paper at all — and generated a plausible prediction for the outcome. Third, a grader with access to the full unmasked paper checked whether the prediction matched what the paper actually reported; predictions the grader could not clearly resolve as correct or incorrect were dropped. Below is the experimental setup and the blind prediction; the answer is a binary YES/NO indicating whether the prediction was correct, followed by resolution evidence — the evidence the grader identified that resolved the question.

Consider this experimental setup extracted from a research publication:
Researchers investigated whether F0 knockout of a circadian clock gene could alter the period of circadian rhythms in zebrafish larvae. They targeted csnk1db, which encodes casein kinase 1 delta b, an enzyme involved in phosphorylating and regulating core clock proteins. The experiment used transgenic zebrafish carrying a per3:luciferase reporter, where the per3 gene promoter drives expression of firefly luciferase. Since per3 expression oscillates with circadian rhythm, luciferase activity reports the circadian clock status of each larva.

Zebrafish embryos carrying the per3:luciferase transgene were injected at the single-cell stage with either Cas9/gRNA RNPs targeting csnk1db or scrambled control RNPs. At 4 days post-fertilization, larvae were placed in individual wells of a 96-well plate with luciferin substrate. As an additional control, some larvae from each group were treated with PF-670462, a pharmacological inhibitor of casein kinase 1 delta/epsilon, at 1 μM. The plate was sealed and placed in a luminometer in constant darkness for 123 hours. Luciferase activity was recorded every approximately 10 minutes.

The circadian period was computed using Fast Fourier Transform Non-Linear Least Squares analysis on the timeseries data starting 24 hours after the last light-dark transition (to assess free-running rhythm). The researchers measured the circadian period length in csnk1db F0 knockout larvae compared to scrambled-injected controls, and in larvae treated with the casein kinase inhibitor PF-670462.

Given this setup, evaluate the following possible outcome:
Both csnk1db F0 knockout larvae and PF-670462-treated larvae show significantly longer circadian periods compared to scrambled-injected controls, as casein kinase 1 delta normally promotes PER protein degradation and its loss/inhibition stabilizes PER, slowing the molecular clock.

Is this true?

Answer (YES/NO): YES